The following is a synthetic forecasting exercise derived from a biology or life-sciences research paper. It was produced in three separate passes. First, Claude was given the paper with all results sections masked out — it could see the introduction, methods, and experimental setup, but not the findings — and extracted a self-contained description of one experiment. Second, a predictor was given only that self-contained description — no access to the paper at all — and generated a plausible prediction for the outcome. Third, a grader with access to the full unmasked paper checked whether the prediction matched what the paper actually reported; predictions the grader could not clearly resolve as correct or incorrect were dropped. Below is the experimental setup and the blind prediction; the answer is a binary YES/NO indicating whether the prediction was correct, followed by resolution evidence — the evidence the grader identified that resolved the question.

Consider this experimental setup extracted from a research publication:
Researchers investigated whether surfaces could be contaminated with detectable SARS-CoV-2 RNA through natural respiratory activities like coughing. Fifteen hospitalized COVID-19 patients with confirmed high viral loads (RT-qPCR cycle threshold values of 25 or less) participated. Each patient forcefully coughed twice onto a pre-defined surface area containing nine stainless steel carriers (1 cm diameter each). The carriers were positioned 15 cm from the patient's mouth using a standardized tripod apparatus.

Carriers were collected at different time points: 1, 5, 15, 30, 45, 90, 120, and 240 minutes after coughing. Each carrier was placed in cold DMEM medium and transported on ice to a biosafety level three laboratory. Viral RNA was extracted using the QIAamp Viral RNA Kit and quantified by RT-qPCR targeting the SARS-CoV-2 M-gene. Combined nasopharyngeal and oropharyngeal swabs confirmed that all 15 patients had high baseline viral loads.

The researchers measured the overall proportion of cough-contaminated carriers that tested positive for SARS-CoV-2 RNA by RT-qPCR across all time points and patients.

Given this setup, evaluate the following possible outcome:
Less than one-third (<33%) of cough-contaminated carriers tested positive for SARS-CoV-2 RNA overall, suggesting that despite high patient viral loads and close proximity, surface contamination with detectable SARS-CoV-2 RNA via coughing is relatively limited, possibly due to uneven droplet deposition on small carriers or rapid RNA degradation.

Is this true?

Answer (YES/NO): YES